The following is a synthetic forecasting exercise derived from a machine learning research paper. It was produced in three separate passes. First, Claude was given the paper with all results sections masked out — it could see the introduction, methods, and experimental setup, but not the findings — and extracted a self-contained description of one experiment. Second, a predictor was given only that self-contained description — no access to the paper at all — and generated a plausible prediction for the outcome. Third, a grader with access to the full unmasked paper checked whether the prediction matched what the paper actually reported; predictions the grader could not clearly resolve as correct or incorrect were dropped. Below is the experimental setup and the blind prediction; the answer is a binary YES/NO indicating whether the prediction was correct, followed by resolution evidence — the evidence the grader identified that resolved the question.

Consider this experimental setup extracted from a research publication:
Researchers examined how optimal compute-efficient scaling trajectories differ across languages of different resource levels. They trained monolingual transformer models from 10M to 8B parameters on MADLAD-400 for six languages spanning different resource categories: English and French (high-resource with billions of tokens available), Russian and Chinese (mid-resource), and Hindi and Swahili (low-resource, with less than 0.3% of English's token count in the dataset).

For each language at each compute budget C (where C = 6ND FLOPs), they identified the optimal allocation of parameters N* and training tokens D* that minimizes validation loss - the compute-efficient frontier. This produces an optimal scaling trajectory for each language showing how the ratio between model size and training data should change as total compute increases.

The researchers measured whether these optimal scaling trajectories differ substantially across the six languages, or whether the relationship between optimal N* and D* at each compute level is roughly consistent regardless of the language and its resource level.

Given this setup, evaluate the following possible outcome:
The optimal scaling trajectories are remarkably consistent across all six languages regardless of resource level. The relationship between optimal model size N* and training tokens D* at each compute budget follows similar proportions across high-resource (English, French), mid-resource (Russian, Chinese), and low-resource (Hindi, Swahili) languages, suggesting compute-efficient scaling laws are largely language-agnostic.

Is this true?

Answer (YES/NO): YES